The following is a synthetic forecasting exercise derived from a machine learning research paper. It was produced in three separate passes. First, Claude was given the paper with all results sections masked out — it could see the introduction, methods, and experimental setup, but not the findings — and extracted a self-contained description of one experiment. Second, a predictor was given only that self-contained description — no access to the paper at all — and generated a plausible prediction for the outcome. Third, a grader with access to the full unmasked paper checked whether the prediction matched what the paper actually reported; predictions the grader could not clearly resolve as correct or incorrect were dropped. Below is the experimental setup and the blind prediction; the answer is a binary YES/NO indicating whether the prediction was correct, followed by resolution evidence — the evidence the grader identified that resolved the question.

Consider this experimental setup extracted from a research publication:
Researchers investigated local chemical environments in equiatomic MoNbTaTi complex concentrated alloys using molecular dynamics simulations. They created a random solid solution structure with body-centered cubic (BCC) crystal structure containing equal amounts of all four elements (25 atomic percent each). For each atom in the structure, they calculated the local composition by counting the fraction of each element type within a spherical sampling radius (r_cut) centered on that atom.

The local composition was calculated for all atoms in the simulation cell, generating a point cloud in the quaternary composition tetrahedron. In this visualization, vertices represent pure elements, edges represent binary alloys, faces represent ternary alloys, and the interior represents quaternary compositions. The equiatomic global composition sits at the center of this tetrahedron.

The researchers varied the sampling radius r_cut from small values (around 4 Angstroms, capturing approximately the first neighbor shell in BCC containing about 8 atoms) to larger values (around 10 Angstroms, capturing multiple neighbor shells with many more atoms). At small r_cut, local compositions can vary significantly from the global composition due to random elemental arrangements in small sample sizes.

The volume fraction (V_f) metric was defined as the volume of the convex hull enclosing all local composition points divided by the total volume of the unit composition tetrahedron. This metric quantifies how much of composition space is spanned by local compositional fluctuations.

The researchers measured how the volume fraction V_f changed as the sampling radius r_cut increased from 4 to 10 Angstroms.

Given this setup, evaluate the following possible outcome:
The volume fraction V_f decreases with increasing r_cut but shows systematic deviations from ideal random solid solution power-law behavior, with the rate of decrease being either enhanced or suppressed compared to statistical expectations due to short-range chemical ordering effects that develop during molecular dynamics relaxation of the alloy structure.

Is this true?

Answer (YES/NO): NO